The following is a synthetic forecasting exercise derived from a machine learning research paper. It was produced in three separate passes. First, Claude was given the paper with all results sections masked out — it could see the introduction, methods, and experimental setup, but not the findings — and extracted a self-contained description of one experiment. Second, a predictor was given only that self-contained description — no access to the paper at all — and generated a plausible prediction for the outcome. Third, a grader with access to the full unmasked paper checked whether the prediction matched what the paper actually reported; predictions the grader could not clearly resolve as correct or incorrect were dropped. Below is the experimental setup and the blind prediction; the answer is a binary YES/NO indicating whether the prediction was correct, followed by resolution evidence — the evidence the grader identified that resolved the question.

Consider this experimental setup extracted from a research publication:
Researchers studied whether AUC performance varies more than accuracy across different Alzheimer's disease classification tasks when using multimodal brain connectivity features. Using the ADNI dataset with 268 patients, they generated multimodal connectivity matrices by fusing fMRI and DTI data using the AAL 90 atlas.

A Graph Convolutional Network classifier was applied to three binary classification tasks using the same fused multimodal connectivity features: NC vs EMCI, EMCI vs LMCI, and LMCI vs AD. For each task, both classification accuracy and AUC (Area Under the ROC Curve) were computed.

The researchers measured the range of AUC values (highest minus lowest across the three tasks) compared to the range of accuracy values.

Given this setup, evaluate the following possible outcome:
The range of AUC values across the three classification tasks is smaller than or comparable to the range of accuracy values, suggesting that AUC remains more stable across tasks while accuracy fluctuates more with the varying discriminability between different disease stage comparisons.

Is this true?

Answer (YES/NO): YES